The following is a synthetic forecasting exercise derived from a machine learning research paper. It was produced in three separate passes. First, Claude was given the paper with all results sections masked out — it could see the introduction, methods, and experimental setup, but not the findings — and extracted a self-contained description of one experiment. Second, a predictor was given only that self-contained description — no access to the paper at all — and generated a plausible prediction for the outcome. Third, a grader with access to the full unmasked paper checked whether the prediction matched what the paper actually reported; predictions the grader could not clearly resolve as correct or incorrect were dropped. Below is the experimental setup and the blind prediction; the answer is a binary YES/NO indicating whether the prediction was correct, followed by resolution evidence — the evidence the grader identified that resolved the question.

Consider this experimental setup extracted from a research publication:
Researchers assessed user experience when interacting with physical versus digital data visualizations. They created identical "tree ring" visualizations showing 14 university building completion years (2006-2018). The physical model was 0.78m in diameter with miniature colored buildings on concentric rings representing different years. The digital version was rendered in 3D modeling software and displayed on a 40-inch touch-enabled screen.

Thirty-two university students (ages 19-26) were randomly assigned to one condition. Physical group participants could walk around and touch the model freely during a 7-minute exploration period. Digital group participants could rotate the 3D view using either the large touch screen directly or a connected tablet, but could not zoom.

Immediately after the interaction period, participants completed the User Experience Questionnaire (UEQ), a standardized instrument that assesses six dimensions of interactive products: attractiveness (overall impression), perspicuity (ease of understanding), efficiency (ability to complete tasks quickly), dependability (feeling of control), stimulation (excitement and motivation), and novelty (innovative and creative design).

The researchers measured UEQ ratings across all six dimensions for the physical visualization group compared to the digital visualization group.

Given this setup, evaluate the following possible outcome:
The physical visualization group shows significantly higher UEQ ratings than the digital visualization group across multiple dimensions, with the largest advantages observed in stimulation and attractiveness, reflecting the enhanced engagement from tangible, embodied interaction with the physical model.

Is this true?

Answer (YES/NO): NO